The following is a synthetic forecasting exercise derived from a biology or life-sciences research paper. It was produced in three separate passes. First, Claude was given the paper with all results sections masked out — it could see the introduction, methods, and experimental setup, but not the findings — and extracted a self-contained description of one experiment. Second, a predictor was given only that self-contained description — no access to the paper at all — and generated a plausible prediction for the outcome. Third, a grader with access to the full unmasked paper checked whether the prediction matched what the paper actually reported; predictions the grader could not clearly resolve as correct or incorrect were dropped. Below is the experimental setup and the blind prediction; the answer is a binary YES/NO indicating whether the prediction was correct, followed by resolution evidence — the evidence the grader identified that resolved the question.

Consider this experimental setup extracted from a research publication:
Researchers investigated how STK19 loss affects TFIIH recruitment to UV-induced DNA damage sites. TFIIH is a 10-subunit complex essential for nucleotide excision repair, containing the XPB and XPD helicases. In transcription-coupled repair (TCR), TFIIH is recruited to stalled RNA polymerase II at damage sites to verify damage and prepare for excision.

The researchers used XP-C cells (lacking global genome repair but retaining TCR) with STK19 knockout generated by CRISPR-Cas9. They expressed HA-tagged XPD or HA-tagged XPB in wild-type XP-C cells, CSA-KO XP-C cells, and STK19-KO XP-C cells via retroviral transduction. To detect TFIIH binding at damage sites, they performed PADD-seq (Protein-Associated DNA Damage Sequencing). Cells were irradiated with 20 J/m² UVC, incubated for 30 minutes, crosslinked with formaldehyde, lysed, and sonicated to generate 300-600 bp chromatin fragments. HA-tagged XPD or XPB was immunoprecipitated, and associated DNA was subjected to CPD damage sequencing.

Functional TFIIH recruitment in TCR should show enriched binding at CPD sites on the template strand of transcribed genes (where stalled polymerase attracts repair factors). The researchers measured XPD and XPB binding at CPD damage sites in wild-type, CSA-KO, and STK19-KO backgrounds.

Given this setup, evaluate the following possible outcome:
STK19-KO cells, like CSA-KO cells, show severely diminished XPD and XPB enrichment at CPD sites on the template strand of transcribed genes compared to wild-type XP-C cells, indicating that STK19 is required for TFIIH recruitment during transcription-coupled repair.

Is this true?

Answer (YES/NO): YES